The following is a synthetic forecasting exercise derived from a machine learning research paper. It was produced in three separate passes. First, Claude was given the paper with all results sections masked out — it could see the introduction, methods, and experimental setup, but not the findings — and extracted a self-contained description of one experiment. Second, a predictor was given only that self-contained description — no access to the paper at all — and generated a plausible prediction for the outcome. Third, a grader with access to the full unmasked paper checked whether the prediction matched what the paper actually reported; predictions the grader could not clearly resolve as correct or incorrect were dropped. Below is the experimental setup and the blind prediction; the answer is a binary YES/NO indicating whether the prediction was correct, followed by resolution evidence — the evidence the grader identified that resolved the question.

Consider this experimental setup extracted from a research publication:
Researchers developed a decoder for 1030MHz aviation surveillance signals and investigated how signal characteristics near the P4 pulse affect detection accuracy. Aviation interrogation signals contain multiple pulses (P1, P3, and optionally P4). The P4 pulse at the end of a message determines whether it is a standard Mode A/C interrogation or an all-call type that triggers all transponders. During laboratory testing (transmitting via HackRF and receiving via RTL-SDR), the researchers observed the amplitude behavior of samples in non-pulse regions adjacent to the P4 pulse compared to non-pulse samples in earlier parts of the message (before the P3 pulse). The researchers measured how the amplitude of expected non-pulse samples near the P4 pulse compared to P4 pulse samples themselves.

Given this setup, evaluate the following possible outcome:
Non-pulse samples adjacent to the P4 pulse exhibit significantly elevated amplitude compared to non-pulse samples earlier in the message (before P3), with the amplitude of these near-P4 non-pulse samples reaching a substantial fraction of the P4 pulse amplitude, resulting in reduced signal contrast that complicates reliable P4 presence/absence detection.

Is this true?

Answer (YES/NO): YES